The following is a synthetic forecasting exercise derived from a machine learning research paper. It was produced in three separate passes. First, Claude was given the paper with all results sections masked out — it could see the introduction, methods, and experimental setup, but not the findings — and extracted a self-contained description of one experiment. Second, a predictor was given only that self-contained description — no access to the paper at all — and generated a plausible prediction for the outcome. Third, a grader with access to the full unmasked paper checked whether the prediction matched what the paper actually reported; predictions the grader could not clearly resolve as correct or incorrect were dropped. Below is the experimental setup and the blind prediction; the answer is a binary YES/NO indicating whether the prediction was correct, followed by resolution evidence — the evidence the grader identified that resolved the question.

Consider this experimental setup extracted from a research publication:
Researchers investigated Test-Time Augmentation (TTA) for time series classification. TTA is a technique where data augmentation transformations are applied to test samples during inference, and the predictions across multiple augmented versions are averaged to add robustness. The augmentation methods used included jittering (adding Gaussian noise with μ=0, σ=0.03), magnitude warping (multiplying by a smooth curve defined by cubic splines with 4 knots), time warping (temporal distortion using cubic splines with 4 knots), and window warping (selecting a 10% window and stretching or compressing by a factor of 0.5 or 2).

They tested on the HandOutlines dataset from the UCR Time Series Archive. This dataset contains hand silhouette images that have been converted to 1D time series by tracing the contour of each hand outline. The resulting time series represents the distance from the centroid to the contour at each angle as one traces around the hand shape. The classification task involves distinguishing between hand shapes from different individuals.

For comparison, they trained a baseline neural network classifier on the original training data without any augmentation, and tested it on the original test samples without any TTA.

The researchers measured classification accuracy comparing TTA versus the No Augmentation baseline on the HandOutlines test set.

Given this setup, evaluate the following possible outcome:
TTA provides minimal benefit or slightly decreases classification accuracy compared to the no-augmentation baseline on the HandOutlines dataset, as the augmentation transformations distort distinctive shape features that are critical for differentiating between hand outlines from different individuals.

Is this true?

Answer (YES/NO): NO